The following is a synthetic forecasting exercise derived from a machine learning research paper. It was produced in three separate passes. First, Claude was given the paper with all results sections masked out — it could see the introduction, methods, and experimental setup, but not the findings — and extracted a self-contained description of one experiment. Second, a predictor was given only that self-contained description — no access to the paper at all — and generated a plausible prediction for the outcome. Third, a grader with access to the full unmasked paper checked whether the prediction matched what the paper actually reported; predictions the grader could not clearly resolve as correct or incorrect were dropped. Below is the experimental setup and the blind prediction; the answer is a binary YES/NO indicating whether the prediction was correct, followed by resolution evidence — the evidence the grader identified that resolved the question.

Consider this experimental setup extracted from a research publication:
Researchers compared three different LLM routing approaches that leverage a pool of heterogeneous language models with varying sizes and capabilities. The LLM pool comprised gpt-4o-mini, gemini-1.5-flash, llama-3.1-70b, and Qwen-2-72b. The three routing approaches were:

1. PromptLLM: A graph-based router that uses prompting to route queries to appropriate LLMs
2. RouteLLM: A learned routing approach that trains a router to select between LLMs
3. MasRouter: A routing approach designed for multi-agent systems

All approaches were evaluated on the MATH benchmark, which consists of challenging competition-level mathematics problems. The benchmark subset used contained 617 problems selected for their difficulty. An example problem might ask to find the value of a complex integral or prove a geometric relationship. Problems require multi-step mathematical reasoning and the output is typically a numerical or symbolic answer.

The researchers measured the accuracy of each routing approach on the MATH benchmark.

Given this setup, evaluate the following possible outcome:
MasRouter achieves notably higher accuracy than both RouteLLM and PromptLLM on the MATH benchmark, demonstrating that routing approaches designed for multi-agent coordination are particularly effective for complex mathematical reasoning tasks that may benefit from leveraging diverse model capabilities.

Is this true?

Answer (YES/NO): NO